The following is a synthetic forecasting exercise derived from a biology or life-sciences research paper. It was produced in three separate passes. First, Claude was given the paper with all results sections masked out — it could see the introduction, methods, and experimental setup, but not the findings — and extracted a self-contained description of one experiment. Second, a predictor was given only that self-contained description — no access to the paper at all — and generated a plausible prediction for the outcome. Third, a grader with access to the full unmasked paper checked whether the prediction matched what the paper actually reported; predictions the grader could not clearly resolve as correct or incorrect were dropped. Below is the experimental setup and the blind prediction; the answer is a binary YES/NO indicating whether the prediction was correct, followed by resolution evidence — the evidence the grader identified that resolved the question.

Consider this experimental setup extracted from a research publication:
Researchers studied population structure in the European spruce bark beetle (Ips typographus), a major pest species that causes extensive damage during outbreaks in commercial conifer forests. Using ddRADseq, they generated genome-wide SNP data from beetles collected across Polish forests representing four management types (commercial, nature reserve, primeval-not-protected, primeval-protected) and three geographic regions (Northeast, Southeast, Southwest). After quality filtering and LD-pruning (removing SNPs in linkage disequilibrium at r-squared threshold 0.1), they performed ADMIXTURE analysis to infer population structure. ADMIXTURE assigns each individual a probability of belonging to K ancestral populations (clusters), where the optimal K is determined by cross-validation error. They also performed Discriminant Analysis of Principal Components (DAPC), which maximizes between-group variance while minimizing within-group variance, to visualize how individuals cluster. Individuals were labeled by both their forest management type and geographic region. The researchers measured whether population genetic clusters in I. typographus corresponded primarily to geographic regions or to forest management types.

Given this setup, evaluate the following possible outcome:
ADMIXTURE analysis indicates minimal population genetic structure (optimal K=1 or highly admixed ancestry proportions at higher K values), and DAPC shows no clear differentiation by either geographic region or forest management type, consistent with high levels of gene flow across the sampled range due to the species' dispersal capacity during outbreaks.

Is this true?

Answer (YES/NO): YES